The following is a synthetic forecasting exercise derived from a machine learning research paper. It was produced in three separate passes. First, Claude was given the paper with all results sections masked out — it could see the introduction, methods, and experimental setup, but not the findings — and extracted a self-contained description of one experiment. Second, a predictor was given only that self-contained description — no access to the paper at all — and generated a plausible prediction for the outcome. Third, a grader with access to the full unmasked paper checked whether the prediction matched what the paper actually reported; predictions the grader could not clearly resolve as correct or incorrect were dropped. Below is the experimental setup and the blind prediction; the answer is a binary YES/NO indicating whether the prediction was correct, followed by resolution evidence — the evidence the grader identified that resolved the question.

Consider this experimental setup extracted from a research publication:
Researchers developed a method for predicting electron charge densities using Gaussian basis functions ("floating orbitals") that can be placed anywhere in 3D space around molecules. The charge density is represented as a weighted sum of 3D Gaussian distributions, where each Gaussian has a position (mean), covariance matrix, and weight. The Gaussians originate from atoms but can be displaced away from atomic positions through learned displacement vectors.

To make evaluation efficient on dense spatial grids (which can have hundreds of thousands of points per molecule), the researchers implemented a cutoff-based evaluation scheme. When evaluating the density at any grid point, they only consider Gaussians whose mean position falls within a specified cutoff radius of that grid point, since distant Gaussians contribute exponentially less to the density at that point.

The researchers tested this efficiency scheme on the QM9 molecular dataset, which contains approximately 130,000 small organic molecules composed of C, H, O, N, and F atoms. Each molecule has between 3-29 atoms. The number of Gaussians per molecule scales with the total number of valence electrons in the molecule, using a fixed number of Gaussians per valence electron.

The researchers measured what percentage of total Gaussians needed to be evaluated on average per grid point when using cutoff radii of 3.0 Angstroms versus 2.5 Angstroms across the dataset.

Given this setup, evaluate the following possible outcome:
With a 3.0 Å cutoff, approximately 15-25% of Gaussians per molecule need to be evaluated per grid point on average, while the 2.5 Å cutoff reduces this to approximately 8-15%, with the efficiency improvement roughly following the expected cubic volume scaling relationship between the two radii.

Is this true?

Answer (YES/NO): YES